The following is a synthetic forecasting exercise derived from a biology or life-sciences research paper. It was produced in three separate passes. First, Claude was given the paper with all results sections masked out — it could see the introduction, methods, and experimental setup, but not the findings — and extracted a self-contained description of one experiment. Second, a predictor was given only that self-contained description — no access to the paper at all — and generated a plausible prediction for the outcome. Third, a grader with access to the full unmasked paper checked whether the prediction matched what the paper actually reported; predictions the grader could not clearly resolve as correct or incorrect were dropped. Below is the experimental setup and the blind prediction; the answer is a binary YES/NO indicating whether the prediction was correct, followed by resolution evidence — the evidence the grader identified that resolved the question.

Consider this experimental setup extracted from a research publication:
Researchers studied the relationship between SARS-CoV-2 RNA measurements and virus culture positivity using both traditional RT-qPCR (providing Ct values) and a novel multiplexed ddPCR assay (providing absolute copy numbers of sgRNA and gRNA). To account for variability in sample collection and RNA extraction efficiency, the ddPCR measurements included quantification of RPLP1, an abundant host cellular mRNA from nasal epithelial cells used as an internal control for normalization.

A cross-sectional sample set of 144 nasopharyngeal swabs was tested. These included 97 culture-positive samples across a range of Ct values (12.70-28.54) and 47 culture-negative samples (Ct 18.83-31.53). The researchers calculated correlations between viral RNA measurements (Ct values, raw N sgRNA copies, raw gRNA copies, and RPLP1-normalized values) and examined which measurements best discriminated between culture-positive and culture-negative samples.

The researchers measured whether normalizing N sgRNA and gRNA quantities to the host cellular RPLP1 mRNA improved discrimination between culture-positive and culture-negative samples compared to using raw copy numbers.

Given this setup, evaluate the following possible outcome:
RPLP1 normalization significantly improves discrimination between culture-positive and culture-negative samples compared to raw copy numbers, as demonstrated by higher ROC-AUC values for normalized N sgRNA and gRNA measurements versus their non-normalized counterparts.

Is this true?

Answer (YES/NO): NO